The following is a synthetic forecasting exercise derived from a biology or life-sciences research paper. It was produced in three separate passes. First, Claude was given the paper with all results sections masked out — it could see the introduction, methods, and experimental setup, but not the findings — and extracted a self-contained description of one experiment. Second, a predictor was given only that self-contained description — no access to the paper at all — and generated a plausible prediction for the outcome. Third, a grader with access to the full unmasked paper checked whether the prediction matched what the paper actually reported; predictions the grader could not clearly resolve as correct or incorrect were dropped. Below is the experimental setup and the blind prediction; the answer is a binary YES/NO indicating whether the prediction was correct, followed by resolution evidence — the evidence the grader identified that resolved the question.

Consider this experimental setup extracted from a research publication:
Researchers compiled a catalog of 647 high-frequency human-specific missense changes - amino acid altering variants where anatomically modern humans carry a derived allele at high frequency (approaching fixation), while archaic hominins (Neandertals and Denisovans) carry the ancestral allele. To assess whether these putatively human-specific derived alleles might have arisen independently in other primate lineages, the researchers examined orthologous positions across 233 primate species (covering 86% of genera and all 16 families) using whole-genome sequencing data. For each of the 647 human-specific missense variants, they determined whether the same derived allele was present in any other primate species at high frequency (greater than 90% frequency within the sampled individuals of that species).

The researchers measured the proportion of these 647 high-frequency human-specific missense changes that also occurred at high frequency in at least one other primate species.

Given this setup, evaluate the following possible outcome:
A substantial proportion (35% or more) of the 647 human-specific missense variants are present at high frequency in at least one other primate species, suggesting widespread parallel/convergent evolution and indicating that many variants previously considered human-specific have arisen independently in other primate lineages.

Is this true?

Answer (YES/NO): YES